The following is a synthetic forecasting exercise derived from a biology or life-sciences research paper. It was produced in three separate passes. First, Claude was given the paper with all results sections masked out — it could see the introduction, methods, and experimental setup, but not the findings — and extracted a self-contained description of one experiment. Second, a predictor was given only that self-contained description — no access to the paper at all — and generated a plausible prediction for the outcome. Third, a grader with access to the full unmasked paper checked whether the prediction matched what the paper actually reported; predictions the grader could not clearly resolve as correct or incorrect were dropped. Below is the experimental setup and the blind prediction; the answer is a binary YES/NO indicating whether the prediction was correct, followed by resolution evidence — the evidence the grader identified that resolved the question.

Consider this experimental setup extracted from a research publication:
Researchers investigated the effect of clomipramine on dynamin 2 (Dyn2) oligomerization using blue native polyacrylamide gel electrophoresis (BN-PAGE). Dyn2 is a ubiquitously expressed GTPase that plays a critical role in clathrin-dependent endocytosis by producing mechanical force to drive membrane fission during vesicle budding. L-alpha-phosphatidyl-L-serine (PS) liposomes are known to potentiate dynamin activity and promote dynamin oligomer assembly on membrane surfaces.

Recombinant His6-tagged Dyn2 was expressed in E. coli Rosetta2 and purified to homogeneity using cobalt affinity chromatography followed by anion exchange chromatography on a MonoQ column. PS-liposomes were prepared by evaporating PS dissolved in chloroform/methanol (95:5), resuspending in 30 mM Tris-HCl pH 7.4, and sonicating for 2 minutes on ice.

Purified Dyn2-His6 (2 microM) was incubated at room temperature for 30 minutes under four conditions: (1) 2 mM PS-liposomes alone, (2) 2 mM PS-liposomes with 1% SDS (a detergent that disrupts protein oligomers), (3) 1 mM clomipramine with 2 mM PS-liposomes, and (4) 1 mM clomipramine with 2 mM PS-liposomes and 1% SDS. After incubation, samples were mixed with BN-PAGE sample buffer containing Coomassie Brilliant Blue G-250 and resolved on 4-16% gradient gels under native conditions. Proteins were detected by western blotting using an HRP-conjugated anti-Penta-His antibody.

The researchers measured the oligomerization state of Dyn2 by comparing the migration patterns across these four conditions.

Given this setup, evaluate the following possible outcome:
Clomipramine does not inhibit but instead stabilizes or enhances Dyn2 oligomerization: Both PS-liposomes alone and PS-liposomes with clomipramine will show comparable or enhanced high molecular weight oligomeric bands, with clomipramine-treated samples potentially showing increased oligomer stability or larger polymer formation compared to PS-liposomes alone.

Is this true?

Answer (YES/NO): NO